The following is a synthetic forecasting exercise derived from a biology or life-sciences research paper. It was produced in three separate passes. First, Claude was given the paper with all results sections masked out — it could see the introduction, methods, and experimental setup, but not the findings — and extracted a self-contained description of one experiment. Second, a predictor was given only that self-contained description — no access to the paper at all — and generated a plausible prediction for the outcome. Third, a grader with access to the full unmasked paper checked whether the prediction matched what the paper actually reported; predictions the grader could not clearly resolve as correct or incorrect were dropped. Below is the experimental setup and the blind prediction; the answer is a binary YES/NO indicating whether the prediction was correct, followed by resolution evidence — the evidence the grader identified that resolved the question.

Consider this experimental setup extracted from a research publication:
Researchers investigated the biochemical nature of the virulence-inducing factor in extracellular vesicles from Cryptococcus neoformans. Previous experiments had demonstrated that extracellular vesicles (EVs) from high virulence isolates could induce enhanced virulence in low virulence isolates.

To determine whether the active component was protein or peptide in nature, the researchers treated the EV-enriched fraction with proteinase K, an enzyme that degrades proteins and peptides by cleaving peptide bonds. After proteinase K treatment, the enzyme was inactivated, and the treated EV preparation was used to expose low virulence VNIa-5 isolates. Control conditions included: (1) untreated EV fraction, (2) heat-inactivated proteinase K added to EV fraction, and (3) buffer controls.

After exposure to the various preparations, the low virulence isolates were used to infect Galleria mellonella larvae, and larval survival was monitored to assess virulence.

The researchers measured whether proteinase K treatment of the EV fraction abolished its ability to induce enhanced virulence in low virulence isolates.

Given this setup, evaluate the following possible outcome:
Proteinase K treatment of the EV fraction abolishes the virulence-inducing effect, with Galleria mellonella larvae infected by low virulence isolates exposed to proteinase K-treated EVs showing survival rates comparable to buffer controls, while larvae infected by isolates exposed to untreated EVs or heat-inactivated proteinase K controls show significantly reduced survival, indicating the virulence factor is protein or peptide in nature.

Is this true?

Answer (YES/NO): YES